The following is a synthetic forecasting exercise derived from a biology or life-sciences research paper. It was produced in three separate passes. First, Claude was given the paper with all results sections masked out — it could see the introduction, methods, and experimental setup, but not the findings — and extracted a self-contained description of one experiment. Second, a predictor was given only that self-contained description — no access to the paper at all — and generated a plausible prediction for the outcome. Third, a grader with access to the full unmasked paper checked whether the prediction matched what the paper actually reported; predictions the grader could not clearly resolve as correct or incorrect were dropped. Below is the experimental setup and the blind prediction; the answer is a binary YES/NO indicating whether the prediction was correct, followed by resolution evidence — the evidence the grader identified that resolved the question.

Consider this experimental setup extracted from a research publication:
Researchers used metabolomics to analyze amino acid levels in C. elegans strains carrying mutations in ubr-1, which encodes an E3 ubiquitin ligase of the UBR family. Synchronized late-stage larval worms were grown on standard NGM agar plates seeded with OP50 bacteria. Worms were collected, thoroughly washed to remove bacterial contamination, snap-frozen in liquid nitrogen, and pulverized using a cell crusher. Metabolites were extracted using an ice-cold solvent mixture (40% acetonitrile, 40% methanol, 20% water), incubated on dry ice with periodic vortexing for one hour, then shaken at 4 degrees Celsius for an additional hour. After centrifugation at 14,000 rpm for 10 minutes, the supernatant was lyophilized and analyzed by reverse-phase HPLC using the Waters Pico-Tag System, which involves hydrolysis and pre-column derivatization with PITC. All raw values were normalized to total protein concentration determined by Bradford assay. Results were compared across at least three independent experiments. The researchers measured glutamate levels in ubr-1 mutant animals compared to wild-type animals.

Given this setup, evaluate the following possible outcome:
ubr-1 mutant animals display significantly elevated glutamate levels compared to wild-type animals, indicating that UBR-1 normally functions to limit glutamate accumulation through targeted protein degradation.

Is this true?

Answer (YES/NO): YES